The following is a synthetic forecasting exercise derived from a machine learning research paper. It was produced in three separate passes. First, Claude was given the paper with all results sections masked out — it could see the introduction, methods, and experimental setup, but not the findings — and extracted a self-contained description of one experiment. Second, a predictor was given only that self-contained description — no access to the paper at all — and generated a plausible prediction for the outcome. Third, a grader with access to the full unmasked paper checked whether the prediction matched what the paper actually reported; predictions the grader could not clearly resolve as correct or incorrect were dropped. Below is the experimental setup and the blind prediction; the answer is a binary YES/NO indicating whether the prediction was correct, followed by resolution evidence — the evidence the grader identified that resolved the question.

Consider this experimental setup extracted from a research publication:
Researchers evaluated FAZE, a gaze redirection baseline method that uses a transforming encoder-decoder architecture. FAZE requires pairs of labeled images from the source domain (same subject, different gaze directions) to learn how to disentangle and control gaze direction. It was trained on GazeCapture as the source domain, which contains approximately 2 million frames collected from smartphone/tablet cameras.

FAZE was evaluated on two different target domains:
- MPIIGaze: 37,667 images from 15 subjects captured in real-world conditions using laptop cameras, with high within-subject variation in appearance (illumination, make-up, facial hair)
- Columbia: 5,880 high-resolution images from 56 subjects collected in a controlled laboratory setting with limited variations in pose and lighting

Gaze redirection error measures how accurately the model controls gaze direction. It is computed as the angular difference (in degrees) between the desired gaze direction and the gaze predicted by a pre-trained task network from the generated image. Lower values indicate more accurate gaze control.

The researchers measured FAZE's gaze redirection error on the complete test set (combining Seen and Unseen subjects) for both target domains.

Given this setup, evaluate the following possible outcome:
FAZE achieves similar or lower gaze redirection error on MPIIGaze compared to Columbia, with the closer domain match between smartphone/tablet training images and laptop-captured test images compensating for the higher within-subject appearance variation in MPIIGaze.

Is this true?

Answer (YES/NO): YES